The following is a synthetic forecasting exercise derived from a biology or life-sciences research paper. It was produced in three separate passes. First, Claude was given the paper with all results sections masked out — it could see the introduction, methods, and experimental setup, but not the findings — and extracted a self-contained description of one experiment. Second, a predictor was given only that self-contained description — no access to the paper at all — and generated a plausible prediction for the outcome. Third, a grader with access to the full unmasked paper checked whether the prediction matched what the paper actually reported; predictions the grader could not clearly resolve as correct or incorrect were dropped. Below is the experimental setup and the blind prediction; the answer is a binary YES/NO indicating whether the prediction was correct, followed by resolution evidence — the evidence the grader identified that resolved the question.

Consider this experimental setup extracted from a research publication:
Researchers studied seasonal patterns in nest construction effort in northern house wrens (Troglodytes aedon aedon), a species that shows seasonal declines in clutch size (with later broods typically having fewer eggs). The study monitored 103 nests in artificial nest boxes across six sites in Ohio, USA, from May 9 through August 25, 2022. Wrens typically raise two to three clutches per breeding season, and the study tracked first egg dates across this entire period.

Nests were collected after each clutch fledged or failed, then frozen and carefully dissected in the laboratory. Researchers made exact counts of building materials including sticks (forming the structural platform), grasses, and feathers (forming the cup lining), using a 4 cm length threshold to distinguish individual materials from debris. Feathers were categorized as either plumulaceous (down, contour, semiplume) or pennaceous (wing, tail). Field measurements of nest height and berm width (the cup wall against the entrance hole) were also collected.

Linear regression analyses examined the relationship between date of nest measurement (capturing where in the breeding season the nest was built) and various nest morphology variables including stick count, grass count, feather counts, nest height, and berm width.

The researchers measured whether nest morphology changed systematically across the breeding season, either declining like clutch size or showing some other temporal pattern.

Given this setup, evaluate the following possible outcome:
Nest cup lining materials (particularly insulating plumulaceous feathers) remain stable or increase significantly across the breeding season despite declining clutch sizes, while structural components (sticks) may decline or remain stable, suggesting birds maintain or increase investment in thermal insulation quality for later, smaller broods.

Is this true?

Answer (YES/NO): NO